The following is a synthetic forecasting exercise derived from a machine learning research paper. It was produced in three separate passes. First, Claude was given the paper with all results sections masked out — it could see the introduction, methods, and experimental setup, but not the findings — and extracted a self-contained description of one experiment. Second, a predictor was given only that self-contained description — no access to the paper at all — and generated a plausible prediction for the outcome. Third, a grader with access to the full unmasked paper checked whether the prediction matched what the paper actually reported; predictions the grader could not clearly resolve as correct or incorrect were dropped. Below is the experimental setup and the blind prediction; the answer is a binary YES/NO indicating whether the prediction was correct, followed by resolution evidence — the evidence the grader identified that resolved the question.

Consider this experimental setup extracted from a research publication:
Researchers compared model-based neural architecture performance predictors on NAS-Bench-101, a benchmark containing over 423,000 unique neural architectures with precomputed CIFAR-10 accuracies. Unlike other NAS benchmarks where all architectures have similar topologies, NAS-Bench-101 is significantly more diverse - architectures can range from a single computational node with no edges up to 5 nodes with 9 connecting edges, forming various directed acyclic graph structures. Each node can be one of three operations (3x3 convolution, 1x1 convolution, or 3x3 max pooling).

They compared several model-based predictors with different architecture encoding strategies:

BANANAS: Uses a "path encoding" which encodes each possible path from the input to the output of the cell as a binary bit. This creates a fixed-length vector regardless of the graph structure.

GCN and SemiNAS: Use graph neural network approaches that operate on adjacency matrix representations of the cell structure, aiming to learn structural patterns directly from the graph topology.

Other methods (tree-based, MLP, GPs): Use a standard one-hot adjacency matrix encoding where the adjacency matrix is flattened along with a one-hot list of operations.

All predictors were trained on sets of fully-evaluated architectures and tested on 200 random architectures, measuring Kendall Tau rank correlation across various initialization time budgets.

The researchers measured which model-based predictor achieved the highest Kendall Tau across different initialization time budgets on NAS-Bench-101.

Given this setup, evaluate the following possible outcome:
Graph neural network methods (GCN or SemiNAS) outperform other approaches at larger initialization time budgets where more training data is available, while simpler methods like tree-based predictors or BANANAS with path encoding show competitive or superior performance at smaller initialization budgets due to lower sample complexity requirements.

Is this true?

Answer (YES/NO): NO